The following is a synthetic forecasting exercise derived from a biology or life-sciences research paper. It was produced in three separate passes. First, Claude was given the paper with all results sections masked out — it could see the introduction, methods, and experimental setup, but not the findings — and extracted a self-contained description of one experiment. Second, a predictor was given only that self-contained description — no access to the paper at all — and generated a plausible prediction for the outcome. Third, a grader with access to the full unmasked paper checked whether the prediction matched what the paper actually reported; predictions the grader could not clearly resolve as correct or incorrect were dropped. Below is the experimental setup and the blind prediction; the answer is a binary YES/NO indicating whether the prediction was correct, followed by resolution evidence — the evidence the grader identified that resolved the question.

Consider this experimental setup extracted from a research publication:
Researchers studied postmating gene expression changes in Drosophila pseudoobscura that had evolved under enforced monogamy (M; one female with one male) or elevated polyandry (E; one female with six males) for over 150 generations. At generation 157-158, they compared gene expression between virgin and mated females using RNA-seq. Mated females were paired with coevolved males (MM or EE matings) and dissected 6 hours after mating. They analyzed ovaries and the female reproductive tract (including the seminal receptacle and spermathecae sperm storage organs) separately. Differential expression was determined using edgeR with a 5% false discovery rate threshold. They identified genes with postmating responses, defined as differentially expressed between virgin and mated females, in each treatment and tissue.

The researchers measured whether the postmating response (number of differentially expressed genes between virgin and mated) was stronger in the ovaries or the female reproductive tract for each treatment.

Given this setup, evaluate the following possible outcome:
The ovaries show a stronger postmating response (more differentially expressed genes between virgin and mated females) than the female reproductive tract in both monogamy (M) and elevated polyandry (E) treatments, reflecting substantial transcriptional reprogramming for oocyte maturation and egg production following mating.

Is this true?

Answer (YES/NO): NO